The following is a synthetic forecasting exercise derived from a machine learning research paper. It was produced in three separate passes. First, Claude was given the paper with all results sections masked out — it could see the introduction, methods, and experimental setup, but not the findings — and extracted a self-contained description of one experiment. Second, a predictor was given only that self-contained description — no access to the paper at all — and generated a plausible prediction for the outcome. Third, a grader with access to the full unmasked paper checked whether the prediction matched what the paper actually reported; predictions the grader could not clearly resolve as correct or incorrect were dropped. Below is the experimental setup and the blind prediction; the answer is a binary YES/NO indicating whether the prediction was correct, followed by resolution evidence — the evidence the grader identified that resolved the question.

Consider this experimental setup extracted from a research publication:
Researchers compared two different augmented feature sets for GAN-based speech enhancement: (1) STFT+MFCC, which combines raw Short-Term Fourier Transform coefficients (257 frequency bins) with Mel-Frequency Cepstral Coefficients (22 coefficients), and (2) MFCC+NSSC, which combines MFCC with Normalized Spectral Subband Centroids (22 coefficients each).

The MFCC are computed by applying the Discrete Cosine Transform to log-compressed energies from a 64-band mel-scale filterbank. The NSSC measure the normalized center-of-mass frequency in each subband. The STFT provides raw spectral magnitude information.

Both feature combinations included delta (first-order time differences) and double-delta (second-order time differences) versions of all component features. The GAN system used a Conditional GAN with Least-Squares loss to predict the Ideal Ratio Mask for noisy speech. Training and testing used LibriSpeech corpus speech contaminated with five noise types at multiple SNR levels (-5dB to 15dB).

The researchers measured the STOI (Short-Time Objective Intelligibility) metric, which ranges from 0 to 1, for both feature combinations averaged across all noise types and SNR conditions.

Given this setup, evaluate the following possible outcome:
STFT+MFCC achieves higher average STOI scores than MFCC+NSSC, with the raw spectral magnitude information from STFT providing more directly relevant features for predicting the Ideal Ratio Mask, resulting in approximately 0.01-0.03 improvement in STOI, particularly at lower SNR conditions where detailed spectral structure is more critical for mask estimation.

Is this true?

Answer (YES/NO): NO